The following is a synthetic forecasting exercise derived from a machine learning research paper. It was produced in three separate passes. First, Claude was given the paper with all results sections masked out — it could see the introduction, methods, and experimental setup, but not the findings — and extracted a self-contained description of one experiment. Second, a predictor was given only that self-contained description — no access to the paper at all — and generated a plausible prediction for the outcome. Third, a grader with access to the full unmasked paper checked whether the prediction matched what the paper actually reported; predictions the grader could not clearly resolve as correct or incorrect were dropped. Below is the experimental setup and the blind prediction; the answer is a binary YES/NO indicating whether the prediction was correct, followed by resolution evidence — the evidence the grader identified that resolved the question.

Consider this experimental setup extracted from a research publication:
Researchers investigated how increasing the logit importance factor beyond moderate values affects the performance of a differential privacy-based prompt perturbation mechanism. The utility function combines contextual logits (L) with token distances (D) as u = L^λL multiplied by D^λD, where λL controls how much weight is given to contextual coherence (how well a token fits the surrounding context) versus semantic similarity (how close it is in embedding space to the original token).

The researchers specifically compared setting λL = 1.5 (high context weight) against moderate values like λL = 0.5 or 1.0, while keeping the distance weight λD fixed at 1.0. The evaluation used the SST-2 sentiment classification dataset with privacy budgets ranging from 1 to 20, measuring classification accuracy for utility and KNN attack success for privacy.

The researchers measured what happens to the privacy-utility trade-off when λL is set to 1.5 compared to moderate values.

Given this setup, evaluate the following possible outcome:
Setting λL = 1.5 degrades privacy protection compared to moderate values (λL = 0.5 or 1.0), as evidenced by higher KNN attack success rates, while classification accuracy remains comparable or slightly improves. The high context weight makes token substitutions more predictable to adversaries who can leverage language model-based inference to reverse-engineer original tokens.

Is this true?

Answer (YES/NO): NO